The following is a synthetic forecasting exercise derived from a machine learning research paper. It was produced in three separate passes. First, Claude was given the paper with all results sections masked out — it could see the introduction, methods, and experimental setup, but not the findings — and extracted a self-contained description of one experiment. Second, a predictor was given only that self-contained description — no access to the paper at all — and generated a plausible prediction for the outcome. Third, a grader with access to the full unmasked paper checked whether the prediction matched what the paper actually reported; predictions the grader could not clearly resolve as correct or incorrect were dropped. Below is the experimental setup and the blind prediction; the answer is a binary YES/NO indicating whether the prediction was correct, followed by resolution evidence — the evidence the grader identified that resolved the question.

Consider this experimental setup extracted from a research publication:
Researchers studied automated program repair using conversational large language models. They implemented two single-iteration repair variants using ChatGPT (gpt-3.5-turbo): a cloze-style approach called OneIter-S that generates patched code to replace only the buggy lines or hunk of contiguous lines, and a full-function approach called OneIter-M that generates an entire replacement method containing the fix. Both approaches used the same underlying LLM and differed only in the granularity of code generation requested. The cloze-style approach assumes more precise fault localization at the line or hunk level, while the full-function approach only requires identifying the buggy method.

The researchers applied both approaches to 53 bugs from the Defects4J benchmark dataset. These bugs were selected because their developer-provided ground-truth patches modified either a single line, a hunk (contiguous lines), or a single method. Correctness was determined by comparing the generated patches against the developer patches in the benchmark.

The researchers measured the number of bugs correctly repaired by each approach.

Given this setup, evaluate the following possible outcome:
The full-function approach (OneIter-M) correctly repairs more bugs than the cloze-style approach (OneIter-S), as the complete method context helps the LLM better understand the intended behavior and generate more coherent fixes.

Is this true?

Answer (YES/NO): YES